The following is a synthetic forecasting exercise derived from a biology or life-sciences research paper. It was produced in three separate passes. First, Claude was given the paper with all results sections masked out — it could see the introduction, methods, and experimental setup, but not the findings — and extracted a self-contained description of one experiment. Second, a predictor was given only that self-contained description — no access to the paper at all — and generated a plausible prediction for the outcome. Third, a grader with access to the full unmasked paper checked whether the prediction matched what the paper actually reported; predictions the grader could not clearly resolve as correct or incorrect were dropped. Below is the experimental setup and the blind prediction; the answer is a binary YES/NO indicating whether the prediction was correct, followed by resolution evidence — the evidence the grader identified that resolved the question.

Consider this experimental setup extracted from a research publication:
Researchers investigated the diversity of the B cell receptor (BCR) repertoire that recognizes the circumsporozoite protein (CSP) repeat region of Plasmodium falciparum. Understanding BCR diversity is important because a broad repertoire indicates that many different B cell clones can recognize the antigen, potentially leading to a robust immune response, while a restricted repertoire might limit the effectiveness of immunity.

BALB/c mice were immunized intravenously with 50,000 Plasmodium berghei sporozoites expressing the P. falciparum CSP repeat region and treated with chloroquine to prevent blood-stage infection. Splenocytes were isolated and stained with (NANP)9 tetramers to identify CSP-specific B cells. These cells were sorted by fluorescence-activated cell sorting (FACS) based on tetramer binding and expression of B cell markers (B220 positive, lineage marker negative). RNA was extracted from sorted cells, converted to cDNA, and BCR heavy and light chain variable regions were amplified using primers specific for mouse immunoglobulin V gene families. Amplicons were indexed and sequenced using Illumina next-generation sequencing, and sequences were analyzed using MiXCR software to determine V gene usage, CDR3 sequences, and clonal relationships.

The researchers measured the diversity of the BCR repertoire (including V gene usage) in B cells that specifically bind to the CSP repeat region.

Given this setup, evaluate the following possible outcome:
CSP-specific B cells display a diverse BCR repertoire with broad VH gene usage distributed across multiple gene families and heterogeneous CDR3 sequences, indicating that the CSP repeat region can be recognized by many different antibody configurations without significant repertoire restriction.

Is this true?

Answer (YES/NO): NO